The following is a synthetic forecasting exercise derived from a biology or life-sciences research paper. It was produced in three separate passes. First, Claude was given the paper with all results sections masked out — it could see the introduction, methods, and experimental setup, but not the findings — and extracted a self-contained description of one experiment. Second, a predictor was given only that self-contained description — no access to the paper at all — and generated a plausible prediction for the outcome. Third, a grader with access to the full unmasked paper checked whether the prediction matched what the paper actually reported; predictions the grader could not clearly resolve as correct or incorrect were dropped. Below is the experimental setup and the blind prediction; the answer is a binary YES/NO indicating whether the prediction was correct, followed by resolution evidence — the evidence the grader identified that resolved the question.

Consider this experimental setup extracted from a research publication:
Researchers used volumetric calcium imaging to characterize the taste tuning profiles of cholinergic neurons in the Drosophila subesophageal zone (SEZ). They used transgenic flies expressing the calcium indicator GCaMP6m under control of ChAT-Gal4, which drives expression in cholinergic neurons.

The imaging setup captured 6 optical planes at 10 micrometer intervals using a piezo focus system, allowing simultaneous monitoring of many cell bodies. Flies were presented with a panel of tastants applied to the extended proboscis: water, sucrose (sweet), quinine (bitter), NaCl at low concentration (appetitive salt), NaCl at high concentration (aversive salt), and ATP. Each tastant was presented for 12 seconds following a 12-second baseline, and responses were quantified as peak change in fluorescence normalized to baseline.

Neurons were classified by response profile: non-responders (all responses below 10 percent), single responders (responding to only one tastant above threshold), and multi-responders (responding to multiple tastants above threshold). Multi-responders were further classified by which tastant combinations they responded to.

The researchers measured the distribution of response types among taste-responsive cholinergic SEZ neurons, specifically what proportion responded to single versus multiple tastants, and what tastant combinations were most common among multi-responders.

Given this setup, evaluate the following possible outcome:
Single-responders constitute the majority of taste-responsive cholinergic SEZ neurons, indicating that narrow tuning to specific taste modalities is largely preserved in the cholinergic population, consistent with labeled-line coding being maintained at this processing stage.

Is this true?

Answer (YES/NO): YES